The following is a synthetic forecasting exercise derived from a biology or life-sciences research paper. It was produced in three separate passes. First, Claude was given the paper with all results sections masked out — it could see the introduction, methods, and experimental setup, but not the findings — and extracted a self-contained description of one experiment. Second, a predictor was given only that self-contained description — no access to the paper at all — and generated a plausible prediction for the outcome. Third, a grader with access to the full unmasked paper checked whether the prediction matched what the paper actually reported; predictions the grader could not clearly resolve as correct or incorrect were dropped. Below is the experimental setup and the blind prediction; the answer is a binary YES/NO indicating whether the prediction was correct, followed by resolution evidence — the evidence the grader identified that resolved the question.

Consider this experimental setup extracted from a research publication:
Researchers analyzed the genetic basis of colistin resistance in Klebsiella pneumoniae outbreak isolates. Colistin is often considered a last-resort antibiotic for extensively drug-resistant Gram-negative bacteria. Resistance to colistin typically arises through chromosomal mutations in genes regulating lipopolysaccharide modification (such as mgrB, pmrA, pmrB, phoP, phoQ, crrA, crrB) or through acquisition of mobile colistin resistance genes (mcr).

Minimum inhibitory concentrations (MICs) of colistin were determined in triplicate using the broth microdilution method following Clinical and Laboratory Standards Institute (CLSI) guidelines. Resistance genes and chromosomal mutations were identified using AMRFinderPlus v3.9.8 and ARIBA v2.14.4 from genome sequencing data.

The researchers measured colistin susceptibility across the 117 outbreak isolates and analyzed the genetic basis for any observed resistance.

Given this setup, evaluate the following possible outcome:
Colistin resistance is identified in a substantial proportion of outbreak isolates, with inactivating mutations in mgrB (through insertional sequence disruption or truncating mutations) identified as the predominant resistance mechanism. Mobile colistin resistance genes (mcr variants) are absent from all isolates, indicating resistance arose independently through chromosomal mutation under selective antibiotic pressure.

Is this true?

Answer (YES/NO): NO